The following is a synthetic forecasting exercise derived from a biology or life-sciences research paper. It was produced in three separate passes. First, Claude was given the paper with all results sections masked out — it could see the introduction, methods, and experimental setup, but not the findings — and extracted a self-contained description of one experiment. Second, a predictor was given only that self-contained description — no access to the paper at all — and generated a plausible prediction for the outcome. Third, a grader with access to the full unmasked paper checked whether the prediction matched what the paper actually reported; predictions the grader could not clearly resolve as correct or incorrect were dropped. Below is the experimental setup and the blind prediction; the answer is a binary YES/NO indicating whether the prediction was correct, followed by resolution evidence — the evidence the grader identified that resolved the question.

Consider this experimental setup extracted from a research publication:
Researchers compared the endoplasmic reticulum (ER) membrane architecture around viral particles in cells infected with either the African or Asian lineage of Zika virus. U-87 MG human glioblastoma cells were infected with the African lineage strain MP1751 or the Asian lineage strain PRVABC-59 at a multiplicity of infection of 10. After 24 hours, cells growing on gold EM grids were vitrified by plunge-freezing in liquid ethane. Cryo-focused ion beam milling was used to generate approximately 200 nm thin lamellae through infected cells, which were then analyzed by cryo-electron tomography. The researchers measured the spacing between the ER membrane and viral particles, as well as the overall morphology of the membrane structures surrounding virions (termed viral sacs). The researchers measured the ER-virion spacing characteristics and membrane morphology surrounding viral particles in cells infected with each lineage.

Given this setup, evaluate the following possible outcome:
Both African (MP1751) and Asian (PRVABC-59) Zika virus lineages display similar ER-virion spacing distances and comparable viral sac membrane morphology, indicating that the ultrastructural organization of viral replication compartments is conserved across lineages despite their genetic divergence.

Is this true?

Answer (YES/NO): NO